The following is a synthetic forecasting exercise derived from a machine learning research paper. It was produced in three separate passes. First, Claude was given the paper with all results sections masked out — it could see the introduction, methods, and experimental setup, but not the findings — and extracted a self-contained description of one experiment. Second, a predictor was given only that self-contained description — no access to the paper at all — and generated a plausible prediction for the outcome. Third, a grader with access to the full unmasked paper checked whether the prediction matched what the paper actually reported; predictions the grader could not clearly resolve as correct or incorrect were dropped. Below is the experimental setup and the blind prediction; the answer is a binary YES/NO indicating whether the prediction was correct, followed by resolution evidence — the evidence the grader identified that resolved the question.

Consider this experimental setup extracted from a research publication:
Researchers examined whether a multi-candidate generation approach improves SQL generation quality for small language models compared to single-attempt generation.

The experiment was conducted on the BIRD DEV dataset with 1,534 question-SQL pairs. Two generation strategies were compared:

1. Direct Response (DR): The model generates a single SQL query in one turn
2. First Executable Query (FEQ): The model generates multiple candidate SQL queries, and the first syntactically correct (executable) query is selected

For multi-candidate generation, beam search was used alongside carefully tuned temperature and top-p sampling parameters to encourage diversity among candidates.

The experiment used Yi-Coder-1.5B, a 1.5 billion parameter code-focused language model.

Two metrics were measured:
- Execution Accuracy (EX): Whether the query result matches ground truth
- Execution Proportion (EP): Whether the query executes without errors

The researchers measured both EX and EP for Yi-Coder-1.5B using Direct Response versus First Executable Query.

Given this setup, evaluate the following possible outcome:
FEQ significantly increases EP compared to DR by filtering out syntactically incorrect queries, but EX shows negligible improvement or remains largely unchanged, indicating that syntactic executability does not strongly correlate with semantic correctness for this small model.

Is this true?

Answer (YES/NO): NO